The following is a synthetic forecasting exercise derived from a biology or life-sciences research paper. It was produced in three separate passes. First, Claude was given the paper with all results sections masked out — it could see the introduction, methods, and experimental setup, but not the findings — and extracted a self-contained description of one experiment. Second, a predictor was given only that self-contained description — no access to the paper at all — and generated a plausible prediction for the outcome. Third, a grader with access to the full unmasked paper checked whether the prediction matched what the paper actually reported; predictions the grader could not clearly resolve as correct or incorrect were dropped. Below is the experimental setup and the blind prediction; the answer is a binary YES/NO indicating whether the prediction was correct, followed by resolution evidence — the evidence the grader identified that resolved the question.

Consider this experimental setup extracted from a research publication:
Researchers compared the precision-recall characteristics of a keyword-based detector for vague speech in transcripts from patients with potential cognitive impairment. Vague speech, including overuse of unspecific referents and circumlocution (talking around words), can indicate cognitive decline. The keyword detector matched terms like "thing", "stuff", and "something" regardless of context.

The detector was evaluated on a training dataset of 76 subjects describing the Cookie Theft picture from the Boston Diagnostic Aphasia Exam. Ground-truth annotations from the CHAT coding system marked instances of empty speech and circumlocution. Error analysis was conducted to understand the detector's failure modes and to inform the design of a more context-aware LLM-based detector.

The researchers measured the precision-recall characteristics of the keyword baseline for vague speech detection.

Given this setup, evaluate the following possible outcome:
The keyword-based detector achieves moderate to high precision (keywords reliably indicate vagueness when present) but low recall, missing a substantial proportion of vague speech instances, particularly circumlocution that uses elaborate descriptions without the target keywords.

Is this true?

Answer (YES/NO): NO